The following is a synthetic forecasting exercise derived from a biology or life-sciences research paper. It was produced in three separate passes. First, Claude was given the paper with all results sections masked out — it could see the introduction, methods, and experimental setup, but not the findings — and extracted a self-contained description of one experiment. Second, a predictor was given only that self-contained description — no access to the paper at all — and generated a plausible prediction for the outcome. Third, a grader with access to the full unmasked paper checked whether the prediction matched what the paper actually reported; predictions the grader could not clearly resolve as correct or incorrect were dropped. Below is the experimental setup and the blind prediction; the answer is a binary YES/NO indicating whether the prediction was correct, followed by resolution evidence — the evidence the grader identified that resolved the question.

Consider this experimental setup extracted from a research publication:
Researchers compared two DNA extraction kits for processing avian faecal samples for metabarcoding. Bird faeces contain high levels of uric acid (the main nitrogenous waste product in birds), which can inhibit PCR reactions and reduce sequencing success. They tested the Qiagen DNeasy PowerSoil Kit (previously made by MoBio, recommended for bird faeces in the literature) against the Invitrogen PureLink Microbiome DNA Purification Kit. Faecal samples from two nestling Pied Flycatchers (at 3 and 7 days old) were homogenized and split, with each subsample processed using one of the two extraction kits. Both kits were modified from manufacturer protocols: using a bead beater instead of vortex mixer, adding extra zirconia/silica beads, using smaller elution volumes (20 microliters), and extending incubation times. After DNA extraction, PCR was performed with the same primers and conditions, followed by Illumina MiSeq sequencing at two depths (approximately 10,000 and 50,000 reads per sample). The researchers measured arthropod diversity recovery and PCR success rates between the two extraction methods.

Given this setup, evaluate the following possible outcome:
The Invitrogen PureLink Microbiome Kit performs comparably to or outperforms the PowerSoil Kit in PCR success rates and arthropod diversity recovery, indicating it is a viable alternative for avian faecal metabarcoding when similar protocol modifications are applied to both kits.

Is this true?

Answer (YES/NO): YES